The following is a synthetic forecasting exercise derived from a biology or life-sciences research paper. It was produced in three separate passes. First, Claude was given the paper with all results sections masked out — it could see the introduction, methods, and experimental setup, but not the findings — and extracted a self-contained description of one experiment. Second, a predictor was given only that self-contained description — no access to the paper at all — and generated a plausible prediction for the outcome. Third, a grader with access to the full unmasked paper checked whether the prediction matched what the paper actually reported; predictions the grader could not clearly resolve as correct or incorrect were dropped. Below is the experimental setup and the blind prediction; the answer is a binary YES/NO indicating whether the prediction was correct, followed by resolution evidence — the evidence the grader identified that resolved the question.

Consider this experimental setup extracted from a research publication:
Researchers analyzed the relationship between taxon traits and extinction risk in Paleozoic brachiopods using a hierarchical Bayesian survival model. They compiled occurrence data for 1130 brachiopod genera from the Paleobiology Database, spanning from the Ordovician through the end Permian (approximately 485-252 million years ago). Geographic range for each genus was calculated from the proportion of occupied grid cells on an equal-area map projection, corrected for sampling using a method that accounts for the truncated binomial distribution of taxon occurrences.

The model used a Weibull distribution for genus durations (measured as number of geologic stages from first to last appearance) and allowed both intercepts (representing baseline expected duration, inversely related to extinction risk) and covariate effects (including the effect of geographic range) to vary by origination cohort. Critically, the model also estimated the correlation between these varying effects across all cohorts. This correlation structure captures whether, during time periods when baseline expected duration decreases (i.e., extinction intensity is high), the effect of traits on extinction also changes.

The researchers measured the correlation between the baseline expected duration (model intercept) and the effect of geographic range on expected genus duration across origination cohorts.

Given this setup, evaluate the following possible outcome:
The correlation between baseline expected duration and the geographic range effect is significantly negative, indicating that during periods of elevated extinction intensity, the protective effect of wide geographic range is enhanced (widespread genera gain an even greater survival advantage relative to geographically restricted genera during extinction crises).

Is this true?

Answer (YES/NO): YES